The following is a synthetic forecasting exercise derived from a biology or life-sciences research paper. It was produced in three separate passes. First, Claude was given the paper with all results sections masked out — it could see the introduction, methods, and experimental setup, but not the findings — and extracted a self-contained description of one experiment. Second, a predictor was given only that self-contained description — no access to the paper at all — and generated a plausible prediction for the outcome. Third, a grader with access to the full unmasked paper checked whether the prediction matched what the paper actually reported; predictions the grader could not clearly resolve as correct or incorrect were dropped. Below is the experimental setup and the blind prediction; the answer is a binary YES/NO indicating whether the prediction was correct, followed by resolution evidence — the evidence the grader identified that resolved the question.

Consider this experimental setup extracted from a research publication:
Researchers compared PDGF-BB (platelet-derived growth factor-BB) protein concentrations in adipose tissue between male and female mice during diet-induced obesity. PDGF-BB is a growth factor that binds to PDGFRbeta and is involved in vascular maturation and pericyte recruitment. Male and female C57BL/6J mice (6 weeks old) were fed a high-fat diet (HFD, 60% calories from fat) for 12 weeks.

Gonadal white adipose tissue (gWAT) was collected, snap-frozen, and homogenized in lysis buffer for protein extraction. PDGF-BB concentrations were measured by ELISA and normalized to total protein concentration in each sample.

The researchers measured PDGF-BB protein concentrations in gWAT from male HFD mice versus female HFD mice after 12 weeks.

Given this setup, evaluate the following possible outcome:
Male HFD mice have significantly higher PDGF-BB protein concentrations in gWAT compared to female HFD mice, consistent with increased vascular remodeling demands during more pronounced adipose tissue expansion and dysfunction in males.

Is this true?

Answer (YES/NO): NO